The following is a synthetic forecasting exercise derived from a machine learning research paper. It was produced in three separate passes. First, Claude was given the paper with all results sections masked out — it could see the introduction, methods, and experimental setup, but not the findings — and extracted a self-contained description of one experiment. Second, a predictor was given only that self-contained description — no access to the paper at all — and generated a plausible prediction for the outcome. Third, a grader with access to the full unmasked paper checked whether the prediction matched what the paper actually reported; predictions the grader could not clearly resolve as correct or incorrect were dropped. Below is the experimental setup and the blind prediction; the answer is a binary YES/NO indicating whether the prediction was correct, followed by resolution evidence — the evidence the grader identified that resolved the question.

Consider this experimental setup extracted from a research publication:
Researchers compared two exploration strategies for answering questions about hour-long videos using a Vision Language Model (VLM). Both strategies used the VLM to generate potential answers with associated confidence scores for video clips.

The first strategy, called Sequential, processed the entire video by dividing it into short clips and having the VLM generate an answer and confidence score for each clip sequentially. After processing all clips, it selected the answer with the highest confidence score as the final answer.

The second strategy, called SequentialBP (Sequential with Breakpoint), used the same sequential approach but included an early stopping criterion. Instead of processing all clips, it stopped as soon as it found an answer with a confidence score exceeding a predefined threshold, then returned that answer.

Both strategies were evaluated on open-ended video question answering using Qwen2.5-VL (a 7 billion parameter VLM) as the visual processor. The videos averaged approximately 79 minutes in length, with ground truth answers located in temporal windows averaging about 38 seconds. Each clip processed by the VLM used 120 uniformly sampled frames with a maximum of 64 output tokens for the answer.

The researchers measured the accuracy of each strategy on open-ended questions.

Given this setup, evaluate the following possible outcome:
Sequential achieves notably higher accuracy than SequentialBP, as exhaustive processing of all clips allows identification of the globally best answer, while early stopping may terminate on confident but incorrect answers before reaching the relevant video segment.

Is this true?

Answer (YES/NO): YES